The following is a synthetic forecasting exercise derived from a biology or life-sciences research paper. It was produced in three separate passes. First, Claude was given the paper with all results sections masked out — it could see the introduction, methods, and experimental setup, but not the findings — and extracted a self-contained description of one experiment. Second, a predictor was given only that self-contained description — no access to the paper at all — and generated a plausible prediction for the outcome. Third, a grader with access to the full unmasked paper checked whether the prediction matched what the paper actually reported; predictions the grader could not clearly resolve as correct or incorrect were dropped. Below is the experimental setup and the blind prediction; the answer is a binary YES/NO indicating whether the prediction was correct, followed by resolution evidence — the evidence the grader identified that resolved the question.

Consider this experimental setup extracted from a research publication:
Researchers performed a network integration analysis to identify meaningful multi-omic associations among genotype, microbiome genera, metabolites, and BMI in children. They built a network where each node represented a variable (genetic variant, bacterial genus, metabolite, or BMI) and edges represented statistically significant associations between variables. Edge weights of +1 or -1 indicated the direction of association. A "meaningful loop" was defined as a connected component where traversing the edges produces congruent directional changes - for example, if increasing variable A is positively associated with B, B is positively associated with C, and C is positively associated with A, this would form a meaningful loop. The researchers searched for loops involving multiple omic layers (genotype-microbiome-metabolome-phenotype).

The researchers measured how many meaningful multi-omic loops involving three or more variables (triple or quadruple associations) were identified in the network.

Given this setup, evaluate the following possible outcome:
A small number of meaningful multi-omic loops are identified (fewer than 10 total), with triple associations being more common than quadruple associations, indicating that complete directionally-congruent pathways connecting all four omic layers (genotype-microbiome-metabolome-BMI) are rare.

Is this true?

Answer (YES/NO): YES